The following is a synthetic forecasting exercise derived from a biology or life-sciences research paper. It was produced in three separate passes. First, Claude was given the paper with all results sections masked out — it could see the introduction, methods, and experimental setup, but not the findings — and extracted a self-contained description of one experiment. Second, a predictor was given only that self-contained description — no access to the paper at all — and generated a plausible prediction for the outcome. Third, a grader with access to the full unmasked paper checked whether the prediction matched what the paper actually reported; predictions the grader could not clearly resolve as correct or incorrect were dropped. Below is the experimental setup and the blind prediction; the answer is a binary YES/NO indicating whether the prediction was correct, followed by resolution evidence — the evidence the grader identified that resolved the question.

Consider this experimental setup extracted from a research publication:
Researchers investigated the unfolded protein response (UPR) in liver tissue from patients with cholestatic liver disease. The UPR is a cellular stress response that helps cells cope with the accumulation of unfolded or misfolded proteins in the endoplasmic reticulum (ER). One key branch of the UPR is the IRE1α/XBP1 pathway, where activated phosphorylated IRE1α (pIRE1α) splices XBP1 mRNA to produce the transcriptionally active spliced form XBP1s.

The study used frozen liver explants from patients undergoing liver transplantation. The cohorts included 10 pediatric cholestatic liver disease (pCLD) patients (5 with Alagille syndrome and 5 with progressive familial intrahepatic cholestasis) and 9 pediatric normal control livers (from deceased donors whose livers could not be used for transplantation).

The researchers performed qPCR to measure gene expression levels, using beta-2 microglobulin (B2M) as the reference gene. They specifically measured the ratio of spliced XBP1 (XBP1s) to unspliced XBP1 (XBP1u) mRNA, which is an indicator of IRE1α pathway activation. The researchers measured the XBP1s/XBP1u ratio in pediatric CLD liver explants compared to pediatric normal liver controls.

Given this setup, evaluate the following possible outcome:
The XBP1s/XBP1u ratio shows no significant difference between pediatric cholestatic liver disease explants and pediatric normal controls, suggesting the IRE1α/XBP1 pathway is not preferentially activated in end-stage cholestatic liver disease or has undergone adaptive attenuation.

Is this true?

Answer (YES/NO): NO